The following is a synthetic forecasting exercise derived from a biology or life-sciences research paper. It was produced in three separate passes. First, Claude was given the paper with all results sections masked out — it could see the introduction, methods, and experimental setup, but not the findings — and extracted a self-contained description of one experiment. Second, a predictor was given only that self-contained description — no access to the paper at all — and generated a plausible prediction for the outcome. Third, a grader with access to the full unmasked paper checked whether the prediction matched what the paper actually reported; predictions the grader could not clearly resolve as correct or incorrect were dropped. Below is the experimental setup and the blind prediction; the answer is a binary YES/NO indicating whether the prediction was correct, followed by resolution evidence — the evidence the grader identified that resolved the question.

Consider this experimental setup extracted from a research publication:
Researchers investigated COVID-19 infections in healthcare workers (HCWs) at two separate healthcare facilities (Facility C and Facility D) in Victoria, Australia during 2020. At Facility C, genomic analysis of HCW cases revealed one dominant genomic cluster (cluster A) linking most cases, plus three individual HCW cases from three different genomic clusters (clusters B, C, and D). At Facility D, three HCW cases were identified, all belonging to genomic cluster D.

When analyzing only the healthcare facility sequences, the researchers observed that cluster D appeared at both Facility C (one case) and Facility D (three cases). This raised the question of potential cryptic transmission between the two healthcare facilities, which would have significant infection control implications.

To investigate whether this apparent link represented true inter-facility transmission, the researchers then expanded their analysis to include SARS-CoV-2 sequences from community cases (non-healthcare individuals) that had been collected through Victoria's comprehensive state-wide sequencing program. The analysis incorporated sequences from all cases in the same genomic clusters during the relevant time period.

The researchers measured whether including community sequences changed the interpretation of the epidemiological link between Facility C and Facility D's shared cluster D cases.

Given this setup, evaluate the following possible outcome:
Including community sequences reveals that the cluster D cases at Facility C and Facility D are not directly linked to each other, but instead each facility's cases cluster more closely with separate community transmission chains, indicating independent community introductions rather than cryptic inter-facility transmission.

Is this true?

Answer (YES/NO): NO